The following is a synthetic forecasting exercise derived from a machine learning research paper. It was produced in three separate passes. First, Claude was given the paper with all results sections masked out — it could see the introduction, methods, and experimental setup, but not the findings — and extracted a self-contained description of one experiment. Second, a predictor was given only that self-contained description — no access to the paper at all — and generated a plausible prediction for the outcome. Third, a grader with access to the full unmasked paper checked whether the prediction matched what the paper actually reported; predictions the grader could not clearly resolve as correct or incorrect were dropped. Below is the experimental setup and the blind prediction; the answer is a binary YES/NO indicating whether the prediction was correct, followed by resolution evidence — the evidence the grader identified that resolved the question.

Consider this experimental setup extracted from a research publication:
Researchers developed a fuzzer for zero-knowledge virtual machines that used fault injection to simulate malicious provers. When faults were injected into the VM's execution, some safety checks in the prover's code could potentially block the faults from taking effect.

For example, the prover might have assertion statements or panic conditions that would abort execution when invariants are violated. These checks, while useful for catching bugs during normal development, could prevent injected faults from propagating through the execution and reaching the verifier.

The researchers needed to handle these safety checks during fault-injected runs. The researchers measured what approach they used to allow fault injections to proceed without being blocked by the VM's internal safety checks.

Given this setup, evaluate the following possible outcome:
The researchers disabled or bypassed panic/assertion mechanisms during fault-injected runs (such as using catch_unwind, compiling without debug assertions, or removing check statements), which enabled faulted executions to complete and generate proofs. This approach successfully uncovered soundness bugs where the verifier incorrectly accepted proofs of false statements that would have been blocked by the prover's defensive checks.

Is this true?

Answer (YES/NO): YES